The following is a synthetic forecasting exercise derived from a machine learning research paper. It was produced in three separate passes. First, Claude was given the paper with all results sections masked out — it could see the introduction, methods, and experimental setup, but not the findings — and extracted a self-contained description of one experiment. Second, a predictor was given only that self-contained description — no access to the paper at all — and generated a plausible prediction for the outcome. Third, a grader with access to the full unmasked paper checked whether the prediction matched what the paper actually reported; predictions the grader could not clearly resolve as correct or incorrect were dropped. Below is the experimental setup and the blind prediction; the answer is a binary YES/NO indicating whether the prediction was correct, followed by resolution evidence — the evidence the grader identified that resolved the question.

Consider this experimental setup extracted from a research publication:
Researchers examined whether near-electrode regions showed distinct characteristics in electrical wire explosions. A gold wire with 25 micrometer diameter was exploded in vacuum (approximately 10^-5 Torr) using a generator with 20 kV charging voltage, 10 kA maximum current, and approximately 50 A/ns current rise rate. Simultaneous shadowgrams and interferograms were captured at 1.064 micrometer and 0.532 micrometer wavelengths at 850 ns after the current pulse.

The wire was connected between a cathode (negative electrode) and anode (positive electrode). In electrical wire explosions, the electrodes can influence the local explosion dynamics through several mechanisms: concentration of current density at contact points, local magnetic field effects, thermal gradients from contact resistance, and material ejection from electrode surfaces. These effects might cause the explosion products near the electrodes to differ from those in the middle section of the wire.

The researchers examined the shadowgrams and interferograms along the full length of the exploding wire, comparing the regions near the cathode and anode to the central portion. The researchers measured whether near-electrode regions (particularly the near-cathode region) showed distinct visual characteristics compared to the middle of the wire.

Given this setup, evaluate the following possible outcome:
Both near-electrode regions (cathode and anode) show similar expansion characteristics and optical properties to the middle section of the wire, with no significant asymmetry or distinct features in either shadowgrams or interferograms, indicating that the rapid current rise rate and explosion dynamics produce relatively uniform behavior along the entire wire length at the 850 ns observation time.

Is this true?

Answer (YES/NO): NO